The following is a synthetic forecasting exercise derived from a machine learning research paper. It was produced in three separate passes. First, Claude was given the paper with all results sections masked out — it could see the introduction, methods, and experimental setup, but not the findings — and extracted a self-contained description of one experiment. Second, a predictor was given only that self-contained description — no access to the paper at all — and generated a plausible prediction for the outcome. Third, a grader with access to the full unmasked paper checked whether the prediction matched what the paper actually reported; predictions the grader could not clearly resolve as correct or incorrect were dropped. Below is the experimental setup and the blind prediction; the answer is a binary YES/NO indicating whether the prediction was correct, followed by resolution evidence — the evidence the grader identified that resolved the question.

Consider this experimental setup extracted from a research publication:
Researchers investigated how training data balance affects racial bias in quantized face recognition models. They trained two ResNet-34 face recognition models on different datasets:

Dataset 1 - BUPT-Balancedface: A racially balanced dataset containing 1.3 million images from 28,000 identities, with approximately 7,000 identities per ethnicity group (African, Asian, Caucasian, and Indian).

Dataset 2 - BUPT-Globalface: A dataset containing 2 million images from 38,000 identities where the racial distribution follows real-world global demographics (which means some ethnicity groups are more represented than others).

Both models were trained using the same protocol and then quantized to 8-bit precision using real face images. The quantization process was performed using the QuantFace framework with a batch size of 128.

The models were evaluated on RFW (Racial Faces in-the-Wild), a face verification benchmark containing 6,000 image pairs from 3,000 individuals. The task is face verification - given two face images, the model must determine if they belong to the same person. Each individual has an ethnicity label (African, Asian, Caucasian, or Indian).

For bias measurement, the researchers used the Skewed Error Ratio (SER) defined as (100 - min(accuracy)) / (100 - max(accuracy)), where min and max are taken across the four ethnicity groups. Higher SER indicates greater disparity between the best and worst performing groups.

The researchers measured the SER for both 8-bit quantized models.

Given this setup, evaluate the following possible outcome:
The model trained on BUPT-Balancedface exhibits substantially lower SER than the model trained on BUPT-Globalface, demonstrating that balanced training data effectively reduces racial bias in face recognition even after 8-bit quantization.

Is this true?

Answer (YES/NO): YES